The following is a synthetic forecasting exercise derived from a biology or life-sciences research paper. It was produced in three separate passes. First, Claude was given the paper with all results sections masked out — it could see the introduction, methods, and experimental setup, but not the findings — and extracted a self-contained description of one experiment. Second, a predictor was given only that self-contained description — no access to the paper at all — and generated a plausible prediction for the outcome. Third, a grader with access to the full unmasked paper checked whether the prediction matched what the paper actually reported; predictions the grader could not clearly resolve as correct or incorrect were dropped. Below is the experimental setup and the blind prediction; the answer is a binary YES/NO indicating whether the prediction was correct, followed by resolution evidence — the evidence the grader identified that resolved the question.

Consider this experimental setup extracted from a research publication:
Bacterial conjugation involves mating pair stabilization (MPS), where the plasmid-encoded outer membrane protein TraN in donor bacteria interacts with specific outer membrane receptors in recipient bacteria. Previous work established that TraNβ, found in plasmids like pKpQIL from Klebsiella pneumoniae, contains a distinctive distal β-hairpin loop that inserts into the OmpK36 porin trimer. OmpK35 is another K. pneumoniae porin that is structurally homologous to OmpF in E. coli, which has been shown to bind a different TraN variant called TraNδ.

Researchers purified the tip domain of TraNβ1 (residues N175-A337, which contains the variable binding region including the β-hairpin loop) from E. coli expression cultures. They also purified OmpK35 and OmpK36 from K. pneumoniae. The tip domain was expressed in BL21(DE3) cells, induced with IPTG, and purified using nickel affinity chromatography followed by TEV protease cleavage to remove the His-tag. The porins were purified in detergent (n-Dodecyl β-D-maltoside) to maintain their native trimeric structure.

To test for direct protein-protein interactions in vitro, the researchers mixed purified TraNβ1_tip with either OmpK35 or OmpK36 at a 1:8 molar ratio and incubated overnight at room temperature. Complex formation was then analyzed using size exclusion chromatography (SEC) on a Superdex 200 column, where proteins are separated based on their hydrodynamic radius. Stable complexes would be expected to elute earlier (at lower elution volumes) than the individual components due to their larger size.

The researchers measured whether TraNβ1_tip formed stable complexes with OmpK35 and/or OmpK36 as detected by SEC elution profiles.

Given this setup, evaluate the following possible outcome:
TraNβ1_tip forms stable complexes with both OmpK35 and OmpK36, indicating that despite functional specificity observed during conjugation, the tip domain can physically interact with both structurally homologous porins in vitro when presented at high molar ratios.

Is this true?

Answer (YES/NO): YES